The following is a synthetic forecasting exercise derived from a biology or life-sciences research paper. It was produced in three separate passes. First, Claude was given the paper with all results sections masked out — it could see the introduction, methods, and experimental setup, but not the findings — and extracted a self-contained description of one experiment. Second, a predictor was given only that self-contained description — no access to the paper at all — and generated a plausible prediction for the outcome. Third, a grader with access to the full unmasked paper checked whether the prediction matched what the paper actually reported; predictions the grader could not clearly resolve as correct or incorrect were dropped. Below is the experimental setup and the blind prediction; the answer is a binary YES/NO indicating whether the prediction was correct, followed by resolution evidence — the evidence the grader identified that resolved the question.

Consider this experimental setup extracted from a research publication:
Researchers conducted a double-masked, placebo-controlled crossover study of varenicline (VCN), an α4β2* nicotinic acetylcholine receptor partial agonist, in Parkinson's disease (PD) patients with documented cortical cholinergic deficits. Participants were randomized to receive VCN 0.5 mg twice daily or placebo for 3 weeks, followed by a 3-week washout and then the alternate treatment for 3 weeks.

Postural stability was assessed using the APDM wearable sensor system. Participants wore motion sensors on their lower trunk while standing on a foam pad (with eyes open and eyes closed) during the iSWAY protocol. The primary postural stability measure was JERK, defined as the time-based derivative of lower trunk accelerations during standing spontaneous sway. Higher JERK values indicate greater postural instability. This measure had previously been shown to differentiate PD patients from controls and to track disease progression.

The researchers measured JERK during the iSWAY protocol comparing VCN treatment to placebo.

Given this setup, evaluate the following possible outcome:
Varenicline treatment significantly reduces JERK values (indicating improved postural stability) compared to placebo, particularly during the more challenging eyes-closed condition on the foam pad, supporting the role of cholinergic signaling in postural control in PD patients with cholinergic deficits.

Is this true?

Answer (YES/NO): NO